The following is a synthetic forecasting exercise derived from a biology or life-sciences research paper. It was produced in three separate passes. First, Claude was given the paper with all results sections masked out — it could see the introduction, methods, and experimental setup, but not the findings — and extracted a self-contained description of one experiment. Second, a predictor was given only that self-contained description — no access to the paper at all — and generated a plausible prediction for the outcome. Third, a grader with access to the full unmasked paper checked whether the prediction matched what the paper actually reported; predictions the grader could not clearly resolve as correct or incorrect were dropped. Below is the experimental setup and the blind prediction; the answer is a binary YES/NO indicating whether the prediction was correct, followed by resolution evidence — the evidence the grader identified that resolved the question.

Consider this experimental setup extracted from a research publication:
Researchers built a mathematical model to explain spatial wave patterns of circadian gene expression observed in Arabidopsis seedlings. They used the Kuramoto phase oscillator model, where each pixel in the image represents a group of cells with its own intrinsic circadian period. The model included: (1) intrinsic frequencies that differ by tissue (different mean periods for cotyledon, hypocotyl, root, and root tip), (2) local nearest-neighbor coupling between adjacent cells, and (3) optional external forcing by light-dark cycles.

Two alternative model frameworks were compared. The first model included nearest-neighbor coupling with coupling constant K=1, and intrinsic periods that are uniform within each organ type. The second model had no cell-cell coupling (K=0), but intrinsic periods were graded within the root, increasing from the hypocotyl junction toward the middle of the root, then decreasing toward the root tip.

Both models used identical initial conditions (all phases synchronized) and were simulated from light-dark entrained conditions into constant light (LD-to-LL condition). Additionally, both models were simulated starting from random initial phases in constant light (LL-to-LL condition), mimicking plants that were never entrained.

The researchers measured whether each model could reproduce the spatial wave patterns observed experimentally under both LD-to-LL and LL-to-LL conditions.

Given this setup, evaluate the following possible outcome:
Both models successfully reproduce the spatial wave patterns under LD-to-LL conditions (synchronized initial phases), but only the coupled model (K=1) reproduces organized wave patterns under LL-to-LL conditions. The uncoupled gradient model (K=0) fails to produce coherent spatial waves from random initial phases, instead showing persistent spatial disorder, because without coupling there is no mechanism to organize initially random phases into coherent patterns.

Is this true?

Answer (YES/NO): YES